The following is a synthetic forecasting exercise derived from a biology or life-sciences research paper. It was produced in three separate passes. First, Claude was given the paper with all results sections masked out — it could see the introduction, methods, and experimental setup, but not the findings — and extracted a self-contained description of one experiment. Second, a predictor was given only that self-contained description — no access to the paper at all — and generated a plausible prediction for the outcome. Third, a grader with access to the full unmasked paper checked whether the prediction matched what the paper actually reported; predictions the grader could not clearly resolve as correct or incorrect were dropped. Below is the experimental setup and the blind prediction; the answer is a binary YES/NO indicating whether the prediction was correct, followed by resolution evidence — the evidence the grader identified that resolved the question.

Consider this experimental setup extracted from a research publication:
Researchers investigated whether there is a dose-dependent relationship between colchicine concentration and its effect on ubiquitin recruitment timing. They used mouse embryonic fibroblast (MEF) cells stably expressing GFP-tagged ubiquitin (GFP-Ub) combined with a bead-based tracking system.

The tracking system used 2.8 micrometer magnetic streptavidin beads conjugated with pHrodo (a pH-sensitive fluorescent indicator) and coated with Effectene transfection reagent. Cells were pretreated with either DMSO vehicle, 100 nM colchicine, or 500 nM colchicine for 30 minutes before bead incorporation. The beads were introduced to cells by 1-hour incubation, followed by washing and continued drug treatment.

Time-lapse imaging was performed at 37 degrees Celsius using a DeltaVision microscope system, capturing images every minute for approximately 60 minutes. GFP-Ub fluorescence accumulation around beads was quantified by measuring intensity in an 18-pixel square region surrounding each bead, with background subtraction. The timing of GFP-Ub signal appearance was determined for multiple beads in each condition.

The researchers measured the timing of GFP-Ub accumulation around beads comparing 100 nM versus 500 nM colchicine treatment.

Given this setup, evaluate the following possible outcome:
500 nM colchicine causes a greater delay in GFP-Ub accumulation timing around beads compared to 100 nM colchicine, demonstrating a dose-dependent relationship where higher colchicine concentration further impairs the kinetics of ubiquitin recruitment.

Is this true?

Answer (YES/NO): YES